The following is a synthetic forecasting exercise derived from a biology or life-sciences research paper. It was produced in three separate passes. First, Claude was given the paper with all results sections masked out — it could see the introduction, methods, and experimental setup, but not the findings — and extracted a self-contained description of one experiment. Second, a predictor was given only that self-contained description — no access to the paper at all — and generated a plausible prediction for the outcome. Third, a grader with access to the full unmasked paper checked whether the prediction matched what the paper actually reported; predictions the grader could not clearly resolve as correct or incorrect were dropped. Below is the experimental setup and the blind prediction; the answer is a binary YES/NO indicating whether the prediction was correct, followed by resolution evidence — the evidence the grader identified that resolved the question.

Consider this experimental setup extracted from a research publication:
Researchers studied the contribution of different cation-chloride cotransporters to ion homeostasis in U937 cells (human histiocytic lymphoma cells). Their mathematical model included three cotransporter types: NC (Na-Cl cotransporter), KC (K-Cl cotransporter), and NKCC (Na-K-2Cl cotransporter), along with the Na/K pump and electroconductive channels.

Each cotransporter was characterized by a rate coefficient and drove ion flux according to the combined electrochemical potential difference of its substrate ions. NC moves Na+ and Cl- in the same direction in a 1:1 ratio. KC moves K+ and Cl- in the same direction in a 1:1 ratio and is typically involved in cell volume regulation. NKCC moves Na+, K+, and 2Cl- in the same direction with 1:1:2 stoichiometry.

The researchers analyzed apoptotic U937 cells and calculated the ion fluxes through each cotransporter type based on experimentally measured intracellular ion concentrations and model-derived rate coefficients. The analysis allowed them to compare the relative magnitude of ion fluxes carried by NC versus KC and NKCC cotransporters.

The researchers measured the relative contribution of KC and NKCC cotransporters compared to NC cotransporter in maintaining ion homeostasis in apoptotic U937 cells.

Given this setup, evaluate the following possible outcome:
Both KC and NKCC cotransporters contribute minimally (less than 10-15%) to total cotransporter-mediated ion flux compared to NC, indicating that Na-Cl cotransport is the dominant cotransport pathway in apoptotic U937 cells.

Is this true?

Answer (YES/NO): YES